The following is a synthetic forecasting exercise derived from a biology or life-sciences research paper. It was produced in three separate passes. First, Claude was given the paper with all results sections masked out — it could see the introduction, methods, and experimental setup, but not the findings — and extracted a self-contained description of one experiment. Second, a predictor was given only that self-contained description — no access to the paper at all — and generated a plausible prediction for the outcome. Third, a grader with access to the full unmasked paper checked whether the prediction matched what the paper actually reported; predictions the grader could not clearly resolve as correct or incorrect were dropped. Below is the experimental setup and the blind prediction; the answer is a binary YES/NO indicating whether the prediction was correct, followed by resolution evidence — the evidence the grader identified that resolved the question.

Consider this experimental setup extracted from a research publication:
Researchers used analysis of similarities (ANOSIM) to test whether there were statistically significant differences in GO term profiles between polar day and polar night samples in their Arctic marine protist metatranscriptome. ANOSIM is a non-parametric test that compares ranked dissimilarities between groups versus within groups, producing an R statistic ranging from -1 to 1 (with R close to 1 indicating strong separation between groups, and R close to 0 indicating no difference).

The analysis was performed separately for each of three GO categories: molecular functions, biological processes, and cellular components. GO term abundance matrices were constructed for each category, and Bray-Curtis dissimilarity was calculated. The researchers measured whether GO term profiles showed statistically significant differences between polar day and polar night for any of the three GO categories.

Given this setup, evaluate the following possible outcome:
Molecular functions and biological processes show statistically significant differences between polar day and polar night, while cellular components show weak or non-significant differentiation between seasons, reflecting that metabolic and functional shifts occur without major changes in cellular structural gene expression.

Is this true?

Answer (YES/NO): NO